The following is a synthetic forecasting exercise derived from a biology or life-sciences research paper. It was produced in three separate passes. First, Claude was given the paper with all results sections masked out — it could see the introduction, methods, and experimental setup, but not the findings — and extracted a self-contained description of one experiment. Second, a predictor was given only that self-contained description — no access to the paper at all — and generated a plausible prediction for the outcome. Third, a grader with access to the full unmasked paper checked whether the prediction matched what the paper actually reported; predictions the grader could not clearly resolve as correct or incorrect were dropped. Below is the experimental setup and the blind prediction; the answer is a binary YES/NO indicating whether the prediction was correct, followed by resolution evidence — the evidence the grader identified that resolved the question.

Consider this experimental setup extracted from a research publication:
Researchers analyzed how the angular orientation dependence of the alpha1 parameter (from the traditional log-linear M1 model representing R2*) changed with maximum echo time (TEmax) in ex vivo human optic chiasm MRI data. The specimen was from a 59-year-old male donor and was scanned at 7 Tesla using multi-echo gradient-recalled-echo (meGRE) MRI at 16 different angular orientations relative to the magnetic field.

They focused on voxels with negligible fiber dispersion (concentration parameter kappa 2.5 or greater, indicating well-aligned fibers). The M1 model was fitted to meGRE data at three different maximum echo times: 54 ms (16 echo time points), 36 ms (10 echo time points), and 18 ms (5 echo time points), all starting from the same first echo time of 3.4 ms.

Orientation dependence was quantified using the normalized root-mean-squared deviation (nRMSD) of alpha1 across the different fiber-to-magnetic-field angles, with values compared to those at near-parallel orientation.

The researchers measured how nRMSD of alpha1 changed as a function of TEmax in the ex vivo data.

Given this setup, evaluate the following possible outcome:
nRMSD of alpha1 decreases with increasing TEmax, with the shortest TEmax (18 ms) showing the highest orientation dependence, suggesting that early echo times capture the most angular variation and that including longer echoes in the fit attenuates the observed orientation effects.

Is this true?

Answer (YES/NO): NO